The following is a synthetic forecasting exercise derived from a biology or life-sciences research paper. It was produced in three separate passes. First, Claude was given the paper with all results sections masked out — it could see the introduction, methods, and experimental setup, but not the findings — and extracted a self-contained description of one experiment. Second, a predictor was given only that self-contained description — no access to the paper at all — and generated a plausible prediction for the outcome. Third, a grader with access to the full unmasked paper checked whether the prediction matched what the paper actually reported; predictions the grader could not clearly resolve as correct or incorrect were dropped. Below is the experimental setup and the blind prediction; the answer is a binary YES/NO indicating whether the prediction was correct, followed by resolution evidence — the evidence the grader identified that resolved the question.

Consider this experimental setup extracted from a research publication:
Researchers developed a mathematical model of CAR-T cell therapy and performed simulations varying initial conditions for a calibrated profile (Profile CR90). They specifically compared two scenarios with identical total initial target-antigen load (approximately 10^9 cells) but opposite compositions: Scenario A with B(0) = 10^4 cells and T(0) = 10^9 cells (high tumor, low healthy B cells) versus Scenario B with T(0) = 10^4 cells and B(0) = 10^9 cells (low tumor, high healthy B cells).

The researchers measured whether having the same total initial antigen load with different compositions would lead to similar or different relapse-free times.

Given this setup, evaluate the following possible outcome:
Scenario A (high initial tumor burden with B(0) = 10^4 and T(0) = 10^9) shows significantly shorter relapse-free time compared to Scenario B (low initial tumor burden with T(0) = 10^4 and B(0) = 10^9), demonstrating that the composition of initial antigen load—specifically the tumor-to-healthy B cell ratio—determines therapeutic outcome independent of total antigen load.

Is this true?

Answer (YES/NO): YES